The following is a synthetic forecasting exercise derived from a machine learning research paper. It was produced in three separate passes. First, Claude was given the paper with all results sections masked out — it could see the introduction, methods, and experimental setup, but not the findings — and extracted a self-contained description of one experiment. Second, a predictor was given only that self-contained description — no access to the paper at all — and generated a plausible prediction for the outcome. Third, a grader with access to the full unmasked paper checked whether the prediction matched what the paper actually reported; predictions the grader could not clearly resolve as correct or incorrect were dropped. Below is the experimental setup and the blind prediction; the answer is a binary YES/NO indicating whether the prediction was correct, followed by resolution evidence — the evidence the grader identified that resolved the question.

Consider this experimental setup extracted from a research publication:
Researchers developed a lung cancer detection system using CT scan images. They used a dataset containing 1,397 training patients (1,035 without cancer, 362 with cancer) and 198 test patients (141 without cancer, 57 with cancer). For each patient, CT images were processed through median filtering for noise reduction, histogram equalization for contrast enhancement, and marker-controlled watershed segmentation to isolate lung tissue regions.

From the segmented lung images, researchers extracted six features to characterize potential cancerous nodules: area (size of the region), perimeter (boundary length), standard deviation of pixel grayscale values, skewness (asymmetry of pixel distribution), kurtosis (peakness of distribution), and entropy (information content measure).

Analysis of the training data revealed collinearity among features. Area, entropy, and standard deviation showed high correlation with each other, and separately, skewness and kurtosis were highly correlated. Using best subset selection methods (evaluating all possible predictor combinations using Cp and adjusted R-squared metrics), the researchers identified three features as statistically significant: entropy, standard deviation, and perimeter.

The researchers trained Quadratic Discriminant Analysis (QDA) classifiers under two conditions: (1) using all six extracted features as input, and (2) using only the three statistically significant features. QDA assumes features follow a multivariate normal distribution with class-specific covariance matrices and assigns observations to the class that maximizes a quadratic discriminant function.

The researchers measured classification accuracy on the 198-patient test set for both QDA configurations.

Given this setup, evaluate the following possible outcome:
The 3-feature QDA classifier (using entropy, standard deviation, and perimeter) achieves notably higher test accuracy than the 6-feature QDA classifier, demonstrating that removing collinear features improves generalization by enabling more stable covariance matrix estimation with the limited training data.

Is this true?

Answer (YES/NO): NO